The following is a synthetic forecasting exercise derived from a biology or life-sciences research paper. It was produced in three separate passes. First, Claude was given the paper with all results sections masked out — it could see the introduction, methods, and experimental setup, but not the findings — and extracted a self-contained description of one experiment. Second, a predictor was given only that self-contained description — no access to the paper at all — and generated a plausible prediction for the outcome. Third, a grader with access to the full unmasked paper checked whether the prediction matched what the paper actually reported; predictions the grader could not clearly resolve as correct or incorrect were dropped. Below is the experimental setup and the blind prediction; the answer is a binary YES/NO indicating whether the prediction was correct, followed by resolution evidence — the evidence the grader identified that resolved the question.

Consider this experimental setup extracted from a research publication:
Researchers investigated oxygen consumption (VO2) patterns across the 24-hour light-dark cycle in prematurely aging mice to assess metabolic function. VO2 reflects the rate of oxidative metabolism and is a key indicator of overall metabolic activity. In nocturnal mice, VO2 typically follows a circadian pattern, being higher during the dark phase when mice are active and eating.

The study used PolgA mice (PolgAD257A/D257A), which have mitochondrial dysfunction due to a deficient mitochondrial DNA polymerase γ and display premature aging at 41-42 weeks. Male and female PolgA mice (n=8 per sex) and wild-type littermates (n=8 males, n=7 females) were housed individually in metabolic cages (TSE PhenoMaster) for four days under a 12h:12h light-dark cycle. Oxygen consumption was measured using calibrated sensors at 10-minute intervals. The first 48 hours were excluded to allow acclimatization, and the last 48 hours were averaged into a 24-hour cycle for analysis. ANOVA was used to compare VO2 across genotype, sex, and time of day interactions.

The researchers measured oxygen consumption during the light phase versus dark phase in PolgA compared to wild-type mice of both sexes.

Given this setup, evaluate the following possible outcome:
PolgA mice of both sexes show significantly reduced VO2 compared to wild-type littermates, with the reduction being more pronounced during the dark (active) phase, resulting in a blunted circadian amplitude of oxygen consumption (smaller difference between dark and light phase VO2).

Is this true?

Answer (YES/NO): NO